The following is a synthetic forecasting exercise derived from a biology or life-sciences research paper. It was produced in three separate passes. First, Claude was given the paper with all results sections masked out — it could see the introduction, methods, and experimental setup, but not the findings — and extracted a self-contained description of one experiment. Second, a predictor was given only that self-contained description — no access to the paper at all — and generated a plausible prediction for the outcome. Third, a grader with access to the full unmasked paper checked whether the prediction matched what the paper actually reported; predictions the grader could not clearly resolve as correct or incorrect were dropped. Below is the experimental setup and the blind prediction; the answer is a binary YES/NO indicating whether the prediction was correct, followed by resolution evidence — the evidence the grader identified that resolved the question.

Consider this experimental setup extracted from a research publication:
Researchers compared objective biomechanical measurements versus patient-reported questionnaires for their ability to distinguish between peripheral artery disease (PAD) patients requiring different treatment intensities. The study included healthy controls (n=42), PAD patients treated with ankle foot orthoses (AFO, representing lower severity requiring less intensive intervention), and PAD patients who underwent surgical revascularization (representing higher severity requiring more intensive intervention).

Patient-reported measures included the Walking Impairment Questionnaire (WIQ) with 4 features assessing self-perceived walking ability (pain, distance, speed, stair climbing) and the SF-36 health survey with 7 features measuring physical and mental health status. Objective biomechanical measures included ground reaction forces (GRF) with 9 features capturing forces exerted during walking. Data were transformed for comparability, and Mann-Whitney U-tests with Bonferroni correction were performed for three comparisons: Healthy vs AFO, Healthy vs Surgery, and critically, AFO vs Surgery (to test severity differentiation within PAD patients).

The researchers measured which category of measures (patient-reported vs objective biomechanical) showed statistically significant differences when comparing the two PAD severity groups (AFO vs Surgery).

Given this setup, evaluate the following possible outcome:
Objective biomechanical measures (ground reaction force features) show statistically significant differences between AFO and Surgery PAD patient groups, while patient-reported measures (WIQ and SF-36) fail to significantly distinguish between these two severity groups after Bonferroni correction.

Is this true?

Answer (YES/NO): YES